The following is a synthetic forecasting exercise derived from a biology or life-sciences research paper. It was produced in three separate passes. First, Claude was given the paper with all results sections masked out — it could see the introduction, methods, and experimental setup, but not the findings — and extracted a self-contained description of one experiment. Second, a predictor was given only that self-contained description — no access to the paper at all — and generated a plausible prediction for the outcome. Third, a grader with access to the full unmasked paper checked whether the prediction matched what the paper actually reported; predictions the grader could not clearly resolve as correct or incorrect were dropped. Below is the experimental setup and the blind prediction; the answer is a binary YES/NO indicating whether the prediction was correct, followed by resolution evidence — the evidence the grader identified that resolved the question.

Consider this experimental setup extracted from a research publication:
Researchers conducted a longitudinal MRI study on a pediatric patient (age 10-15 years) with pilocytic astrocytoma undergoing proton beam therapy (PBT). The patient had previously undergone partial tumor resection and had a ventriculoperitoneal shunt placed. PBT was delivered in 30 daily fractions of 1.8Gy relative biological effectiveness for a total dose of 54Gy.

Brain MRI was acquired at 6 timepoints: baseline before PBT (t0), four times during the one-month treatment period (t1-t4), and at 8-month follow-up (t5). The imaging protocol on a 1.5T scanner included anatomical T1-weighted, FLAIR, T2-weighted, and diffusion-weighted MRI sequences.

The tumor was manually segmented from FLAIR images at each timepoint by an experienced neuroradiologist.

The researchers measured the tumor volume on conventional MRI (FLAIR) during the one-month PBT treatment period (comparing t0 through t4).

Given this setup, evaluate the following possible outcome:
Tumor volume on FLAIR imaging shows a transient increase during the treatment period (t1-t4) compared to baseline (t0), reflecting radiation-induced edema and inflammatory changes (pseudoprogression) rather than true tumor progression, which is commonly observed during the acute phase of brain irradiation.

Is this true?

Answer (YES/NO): NO